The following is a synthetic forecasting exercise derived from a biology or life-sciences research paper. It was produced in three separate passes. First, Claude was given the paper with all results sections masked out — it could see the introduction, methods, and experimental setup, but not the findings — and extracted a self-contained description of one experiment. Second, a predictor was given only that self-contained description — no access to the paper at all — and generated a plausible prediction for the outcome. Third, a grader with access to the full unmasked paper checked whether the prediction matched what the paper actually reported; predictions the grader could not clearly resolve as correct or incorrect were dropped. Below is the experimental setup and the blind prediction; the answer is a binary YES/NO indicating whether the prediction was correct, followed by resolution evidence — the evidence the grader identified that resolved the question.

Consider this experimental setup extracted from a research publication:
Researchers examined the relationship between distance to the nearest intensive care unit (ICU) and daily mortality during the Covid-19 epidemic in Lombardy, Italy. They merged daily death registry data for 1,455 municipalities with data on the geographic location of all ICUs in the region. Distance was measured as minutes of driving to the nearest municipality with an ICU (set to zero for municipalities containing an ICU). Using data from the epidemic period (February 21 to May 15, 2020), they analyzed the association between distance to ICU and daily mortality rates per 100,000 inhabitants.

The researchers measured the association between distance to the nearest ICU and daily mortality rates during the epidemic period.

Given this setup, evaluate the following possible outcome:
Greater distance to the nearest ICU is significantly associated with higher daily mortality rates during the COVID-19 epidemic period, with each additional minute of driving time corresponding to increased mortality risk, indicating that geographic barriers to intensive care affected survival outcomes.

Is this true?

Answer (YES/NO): YES